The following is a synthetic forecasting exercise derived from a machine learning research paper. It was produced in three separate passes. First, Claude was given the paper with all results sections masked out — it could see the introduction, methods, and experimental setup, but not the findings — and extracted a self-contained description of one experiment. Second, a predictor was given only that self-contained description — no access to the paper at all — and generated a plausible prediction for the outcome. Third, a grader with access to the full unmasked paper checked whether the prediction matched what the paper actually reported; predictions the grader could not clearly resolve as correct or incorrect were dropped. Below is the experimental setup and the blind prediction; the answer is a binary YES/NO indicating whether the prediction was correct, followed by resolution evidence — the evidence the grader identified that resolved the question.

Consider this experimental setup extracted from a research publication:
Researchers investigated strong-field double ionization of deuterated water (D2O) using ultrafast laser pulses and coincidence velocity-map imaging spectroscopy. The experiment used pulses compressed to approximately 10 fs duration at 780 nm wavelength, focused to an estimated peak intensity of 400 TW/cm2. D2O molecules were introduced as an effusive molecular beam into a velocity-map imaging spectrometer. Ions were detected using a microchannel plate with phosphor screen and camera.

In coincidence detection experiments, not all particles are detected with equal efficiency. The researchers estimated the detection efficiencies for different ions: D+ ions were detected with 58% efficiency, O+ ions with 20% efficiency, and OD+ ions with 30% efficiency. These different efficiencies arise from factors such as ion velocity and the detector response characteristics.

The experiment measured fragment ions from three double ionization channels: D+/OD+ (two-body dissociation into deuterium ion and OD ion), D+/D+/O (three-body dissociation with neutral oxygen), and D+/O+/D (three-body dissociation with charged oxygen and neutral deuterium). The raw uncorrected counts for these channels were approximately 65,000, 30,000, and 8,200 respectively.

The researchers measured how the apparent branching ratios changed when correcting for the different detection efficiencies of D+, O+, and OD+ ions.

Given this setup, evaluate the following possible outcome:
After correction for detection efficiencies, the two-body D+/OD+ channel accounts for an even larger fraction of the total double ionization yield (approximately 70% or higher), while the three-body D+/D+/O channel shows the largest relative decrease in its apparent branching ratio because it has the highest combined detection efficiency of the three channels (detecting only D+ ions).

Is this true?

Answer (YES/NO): YES